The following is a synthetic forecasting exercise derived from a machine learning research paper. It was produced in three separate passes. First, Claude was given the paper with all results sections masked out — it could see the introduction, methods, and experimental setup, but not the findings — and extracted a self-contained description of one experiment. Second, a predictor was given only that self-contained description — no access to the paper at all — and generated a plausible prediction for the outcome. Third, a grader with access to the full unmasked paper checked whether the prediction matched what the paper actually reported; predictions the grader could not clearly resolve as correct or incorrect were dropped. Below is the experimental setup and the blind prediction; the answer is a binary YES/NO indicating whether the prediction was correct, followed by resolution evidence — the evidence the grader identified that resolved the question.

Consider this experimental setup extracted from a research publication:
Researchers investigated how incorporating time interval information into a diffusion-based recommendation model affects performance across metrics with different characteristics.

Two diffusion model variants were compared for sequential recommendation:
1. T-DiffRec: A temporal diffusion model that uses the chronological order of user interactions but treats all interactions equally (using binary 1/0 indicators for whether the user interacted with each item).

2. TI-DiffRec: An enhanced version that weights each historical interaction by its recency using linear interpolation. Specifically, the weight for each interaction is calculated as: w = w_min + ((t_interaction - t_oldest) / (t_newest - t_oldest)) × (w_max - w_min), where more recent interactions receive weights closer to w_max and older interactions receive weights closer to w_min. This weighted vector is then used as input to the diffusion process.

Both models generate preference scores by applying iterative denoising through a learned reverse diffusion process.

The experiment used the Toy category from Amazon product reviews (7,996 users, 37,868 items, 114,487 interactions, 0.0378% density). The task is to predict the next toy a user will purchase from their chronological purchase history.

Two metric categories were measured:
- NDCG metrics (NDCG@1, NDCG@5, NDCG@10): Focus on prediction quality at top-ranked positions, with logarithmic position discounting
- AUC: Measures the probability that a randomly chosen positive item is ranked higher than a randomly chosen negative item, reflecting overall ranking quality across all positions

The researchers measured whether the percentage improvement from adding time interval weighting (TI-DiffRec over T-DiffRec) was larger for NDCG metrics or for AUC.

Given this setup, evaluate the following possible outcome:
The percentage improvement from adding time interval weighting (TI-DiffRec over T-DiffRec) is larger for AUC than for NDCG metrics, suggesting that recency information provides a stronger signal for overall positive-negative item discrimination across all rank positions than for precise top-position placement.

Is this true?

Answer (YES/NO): NO